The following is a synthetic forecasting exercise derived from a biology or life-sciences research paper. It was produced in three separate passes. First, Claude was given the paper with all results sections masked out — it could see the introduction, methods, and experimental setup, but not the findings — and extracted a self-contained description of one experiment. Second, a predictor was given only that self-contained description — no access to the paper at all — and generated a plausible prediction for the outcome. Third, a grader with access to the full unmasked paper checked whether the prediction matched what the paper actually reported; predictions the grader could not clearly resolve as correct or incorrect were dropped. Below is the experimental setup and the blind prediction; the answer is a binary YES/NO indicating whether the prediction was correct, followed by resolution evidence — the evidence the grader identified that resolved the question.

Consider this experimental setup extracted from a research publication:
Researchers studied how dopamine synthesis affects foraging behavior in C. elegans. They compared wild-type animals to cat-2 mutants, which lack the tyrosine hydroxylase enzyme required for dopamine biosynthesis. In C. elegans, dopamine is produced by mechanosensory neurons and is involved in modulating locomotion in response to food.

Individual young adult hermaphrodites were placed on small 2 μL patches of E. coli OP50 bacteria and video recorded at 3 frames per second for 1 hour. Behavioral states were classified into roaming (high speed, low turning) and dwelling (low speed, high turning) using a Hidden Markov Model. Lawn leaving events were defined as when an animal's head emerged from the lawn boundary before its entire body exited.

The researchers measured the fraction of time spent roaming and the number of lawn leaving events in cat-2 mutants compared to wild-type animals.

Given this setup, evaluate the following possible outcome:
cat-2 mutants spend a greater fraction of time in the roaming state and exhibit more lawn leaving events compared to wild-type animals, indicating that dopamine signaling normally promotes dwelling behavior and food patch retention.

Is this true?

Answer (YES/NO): YES